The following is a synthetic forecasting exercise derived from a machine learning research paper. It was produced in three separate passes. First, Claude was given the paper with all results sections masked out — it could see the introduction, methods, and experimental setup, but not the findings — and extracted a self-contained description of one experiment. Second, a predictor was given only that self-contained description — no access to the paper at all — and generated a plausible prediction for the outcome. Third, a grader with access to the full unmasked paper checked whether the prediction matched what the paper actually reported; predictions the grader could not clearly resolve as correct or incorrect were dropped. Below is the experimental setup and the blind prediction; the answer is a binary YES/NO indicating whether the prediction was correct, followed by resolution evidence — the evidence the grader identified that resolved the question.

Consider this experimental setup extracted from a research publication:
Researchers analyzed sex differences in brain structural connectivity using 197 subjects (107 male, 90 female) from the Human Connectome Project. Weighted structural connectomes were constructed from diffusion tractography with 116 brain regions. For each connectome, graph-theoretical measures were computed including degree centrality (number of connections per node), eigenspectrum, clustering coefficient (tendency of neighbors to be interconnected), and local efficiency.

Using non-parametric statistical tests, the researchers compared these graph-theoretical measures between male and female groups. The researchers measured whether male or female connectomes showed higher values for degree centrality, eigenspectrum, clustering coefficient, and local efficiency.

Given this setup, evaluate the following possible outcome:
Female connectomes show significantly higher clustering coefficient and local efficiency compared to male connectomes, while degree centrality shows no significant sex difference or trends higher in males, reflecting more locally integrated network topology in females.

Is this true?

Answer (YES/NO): NO